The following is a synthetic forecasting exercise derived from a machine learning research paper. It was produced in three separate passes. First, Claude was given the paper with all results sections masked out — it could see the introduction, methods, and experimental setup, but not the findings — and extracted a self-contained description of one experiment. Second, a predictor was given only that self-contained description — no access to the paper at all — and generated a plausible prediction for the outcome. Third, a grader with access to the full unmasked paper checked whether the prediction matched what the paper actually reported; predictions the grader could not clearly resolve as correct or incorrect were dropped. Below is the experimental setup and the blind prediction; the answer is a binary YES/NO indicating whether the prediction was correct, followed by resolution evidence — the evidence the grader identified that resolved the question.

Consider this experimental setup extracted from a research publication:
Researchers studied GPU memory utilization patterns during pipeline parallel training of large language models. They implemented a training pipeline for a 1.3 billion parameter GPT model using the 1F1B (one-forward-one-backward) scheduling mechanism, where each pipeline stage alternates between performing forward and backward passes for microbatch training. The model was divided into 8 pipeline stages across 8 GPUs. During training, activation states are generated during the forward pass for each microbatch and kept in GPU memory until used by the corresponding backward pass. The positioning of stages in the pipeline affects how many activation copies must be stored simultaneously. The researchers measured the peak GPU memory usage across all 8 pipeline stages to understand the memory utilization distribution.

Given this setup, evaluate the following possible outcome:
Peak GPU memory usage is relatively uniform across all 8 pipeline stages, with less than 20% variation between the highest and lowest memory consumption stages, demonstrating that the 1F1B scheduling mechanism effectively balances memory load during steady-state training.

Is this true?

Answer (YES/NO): NO